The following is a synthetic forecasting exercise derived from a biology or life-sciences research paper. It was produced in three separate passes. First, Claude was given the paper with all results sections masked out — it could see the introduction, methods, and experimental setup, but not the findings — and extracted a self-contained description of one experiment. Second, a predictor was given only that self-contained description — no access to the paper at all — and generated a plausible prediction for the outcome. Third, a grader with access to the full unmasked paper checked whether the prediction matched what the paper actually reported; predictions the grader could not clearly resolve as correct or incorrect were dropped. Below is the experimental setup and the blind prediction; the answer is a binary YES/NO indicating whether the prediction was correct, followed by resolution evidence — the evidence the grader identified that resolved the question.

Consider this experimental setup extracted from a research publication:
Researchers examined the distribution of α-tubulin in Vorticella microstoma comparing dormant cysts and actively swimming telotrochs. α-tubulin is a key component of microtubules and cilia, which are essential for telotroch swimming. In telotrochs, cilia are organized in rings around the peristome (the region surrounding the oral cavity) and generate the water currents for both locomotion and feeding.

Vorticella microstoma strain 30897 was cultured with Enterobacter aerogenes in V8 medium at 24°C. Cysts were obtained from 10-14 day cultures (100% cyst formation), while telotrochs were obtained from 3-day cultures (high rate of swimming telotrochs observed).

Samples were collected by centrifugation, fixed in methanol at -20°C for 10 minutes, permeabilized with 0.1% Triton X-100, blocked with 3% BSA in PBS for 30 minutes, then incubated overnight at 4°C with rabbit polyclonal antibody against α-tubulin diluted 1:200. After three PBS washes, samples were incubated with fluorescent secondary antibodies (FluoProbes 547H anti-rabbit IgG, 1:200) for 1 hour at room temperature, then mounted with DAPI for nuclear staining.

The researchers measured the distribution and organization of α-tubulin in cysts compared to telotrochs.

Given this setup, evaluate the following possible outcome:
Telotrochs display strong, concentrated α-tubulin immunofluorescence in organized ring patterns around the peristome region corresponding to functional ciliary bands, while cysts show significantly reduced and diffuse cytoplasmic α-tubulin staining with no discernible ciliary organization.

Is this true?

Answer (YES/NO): YES